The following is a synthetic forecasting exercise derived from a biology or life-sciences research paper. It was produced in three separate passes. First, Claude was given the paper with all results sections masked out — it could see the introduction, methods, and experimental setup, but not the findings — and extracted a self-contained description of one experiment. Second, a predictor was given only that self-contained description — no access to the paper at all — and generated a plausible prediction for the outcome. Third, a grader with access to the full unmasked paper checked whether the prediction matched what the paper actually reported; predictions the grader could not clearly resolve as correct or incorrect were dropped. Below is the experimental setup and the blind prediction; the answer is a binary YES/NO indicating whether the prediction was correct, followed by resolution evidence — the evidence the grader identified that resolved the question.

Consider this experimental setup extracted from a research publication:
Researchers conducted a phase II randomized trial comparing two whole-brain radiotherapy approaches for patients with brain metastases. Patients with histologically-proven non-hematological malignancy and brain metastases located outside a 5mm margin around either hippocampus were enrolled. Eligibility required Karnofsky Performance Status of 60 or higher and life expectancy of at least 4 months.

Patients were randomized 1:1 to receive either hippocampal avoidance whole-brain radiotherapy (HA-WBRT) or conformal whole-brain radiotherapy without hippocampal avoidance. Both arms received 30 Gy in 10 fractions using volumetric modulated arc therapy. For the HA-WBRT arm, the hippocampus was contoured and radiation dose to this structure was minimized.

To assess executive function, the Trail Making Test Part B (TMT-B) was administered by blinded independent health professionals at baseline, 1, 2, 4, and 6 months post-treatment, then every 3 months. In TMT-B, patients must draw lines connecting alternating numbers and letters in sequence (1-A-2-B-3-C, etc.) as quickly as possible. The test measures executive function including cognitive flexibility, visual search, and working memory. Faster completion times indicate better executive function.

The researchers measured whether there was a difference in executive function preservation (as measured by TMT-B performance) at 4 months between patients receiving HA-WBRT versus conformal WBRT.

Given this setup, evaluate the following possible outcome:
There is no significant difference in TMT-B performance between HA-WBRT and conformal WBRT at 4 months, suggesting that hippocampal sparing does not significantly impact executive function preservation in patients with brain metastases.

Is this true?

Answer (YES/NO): YES